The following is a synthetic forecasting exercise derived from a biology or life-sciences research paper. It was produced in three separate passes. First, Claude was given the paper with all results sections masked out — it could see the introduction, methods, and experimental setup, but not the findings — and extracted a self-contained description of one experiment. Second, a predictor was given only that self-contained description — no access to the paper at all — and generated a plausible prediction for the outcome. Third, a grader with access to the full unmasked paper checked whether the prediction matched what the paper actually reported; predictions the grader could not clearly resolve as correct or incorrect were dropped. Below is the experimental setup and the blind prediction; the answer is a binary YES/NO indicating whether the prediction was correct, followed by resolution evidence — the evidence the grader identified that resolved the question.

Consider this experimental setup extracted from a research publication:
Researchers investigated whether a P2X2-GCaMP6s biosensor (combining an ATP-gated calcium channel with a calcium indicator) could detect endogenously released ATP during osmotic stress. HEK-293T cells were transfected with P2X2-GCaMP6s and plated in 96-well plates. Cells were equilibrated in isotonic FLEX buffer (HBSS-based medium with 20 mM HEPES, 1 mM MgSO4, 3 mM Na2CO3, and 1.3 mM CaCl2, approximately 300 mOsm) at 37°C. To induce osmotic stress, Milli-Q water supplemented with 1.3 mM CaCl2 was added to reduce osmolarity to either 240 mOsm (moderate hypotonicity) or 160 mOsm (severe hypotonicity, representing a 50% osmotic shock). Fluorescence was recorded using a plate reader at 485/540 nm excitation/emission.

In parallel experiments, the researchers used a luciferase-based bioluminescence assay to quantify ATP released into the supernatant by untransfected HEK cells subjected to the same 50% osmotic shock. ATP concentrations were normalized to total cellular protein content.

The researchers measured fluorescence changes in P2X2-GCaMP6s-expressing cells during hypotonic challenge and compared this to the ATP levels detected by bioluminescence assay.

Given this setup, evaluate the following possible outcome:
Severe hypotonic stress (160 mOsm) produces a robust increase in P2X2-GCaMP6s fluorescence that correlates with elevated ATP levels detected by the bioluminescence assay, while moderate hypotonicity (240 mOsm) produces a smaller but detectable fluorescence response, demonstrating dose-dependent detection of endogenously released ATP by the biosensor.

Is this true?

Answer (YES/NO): NO